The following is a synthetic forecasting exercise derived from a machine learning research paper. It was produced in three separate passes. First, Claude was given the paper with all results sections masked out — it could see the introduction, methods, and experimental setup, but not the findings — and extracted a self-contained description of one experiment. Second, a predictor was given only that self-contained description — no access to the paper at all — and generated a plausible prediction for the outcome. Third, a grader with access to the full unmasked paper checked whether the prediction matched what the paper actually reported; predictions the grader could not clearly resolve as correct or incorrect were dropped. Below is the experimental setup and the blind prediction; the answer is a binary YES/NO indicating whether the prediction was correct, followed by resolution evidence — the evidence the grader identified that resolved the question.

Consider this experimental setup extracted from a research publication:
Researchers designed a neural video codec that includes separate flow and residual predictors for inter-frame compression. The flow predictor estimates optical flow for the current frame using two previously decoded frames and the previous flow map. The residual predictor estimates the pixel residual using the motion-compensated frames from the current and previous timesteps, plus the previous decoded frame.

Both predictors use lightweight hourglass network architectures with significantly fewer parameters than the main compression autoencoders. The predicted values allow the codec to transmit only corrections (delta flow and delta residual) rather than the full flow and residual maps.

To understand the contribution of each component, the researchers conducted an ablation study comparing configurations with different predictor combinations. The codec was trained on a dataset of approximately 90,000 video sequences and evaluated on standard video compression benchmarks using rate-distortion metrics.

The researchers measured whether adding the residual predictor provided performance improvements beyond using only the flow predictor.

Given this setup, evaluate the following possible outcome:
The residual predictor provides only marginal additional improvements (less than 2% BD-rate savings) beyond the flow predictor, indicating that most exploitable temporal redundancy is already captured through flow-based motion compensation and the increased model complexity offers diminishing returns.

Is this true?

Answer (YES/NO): NO